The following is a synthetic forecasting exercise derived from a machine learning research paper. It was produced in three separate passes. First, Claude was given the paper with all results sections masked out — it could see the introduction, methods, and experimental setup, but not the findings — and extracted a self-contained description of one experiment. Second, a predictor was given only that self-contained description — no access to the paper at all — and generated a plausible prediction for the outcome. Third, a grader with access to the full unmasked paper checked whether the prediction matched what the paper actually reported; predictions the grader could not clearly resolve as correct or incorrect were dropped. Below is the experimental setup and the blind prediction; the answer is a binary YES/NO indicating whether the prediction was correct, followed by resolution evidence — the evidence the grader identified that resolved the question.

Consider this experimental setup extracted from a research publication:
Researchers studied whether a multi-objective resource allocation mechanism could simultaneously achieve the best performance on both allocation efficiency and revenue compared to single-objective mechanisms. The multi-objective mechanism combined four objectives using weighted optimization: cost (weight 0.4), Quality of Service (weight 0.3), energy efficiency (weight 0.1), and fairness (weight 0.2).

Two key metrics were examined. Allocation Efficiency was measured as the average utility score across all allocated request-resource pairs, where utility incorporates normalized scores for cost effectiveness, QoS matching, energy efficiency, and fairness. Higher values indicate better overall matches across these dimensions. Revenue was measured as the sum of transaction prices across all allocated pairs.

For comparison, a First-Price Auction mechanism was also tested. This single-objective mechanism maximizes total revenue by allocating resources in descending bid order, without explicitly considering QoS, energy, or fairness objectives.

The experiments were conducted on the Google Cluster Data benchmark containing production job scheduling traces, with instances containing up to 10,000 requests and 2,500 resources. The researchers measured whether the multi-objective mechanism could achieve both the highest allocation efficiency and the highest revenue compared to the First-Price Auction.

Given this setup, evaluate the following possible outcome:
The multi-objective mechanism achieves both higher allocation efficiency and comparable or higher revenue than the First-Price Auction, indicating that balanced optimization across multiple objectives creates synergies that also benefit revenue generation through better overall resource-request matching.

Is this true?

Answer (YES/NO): NO